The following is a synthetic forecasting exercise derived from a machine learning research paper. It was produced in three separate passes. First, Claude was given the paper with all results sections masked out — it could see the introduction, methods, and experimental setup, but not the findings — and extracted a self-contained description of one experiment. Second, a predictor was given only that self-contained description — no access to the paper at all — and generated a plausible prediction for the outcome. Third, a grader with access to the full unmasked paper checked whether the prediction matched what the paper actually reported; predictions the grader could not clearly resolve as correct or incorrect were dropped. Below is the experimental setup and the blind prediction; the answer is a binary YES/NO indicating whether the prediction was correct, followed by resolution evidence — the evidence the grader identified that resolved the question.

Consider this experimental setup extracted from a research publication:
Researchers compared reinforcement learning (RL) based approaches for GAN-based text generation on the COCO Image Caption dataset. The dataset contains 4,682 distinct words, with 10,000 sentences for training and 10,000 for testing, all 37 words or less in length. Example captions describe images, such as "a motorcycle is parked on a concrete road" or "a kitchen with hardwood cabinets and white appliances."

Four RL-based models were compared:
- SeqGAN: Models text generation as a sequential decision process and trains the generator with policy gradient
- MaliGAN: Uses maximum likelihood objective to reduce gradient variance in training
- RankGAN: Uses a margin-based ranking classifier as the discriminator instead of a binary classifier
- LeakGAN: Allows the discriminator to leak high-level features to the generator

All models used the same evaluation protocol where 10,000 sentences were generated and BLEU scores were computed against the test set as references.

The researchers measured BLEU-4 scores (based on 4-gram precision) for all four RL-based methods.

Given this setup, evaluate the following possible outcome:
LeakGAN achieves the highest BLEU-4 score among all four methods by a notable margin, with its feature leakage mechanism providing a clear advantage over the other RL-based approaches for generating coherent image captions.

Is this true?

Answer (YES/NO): YES